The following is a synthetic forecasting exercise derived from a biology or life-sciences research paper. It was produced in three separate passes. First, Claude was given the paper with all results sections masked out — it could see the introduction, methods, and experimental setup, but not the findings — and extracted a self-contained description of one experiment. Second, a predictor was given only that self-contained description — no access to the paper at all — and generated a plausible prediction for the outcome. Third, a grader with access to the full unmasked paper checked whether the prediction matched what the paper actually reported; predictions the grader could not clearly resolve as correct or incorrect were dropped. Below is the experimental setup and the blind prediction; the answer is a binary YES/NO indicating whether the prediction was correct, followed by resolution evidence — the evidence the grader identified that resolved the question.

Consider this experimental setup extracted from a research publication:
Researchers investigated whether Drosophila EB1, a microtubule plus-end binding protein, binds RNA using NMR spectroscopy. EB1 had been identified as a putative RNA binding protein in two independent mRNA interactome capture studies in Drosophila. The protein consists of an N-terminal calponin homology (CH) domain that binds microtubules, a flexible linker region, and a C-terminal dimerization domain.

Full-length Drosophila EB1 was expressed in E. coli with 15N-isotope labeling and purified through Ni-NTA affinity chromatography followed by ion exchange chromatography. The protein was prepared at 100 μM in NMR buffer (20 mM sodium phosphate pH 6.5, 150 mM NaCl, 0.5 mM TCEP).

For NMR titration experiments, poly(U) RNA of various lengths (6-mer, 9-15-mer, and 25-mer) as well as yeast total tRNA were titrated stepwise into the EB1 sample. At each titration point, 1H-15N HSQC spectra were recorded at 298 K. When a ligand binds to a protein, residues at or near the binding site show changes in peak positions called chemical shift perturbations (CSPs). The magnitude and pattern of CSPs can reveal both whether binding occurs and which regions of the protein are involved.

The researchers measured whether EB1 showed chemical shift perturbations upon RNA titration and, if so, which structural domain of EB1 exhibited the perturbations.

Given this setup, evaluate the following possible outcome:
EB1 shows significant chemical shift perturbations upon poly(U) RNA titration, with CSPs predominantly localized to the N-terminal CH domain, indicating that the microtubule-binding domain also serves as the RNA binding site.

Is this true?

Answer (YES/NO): YES